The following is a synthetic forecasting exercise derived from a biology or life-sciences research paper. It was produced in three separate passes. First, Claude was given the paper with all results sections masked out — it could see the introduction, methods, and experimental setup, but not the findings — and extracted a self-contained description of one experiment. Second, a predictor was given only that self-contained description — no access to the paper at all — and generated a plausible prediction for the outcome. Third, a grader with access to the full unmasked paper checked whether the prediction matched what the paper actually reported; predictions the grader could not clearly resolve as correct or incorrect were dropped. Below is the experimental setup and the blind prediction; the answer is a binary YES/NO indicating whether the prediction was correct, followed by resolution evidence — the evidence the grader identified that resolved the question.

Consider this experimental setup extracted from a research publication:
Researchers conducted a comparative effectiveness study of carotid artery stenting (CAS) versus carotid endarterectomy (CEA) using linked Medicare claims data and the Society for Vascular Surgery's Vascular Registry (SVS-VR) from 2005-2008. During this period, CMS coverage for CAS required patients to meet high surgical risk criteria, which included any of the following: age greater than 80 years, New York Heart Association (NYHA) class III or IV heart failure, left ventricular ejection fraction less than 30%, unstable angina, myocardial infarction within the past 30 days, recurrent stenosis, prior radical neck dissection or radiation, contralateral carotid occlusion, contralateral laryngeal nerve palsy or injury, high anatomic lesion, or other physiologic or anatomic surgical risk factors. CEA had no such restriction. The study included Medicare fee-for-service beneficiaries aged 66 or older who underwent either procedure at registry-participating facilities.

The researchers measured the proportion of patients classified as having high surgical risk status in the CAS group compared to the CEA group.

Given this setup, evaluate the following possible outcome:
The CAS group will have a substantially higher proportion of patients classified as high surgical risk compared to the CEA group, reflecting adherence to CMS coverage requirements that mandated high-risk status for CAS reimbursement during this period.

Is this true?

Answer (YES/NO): YES